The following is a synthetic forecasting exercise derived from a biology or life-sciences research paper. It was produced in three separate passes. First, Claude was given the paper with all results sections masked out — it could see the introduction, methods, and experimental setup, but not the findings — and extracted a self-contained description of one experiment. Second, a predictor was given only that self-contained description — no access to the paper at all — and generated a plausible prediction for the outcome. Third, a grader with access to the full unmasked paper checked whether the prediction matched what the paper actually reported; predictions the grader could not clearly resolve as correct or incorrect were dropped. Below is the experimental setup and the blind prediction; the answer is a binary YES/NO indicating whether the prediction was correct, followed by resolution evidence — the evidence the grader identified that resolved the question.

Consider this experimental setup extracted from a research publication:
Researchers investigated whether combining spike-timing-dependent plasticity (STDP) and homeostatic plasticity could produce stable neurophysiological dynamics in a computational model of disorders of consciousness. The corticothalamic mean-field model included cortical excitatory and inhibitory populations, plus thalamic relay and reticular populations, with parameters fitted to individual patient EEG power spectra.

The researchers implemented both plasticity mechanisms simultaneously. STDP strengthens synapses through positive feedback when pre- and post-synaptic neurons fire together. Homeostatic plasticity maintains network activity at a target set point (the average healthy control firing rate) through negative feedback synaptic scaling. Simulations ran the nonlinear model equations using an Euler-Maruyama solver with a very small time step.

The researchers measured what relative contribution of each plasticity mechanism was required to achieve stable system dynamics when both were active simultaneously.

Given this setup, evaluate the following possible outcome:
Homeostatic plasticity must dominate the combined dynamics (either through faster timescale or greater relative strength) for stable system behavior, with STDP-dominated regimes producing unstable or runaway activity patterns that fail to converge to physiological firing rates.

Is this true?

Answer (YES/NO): YES